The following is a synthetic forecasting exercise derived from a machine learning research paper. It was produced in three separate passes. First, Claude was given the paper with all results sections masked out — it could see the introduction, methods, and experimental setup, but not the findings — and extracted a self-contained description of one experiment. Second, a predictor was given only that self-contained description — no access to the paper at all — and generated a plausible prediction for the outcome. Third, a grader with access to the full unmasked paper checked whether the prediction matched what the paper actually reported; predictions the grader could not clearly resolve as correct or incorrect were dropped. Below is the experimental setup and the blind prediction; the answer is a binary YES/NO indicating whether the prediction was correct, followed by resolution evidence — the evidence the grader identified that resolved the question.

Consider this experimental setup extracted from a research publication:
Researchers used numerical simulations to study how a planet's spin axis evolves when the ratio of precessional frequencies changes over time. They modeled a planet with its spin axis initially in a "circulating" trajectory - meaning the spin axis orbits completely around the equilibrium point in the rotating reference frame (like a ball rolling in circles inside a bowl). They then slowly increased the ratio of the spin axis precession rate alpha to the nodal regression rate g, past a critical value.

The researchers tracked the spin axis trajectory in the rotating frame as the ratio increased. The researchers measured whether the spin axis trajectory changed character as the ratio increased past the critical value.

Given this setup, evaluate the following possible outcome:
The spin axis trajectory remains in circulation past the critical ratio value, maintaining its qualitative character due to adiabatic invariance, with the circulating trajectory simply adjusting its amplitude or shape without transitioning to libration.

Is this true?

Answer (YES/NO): NO